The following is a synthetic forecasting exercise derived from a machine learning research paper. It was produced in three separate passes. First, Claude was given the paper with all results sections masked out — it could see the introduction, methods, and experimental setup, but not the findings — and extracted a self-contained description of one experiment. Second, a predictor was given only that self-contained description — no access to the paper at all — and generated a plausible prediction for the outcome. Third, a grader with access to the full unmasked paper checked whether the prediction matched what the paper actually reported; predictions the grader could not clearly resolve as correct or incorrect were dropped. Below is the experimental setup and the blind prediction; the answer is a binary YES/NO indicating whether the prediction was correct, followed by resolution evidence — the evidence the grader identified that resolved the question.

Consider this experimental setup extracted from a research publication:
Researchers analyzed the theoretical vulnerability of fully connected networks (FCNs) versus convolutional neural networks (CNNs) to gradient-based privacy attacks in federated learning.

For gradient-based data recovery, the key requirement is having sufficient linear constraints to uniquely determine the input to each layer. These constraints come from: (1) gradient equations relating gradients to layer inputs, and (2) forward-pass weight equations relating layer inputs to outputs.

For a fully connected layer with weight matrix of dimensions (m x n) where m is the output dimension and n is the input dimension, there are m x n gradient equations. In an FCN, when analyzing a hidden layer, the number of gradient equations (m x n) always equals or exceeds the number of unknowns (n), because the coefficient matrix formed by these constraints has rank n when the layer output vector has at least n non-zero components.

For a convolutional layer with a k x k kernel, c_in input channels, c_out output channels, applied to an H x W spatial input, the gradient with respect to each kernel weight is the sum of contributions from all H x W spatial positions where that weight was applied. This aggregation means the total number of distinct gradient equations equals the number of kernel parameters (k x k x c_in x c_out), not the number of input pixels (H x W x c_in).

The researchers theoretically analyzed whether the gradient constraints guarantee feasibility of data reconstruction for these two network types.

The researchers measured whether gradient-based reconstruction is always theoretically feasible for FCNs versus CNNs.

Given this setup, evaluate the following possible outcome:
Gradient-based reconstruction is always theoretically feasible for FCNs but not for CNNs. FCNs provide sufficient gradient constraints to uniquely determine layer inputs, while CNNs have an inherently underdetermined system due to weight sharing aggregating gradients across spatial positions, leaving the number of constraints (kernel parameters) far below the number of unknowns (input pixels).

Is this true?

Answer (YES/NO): YES